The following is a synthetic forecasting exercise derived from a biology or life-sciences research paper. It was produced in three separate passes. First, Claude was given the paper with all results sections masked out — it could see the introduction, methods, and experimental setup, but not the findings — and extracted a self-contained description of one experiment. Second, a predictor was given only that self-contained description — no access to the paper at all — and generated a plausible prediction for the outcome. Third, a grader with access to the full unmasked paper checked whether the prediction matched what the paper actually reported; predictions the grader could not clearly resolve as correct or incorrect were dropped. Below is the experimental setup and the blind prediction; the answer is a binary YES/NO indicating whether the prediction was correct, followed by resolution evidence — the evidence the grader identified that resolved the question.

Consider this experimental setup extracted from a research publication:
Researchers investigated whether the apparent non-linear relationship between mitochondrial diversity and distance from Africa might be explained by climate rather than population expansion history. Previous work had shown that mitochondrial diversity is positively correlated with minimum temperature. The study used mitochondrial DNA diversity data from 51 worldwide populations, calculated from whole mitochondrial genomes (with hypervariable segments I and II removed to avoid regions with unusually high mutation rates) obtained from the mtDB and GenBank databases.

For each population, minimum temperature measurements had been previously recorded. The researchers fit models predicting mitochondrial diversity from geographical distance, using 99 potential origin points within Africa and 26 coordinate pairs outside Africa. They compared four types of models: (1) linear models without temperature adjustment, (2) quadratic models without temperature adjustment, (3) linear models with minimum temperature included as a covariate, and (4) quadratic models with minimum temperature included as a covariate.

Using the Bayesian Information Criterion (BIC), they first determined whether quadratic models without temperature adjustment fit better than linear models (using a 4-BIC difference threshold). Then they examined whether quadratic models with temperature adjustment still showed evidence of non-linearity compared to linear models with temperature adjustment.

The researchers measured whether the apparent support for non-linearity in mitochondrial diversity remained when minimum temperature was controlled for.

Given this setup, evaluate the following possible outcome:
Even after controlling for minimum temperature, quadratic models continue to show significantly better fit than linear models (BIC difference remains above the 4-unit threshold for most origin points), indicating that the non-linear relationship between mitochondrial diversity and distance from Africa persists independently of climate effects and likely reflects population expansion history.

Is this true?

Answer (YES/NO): NO